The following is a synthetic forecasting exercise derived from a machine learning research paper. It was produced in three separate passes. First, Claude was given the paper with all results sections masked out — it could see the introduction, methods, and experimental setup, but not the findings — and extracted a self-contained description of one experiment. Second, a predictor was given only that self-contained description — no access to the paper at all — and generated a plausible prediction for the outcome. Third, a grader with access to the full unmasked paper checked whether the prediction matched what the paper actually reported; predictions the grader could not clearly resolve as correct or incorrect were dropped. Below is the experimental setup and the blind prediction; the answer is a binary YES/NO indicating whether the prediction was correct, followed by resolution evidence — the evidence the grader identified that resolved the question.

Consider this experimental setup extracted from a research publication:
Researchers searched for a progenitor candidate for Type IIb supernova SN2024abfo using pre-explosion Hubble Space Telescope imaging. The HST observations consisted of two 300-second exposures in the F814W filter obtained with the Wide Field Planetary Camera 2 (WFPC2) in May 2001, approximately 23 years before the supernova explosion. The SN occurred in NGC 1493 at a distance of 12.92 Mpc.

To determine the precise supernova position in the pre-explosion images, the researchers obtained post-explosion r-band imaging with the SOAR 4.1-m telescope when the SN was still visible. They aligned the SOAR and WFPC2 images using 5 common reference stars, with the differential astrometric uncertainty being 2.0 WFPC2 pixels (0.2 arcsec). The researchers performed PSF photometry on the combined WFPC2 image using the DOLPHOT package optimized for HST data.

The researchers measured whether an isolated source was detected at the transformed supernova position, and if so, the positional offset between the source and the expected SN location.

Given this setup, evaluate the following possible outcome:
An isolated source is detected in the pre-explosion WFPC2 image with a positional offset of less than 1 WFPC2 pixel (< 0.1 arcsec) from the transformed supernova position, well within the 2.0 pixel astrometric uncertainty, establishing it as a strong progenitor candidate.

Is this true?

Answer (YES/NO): NO